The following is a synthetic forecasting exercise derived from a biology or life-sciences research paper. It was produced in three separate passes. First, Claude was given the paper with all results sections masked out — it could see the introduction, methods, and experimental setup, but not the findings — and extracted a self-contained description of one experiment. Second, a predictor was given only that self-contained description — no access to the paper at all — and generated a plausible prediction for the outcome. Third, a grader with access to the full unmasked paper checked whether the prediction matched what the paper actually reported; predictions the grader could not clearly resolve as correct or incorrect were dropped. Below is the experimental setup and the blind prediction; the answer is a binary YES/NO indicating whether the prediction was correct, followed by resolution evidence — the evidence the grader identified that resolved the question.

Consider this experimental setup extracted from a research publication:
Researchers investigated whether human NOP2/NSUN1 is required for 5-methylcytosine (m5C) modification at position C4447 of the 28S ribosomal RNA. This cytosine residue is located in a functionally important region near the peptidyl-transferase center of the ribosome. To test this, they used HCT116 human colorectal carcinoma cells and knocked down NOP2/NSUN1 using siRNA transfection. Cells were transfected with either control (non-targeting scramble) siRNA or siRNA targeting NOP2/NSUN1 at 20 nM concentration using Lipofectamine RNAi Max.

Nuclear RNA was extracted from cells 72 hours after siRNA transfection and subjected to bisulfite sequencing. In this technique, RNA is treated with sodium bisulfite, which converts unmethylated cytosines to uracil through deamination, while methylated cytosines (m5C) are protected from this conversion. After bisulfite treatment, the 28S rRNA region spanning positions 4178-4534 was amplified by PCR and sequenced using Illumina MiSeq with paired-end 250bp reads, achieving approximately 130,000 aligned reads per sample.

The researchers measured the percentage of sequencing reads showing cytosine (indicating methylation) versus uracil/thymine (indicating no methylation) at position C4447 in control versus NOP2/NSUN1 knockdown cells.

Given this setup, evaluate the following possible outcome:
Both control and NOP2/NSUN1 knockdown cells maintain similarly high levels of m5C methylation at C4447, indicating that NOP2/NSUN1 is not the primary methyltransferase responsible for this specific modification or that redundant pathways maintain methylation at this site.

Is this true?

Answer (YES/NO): NO